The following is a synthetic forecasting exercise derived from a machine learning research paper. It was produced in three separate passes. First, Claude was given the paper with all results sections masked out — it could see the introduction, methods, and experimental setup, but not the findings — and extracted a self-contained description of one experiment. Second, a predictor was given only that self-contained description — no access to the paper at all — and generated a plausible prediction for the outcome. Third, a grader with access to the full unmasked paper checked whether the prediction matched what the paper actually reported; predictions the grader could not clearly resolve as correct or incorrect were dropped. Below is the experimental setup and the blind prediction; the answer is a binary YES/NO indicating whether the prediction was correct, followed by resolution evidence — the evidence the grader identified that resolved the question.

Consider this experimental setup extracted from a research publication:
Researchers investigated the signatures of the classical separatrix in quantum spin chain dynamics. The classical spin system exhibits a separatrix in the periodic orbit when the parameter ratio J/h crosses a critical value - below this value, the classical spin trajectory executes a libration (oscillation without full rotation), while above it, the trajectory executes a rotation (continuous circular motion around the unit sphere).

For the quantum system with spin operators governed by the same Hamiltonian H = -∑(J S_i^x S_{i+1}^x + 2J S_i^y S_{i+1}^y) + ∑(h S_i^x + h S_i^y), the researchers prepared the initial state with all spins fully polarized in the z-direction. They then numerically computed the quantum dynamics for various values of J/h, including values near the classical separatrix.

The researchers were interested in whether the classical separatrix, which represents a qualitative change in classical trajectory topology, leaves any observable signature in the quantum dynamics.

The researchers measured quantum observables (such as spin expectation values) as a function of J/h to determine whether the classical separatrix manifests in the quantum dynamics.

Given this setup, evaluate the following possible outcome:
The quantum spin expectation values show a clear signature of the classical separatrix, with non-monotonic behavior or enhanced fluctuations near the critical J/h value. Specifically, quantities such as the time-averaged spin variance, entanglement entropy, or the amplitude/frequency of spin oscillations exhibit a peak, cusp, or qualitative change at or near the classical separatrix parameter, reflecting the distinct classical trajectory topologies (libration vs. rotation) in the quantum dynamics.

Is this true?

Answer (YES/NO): YES